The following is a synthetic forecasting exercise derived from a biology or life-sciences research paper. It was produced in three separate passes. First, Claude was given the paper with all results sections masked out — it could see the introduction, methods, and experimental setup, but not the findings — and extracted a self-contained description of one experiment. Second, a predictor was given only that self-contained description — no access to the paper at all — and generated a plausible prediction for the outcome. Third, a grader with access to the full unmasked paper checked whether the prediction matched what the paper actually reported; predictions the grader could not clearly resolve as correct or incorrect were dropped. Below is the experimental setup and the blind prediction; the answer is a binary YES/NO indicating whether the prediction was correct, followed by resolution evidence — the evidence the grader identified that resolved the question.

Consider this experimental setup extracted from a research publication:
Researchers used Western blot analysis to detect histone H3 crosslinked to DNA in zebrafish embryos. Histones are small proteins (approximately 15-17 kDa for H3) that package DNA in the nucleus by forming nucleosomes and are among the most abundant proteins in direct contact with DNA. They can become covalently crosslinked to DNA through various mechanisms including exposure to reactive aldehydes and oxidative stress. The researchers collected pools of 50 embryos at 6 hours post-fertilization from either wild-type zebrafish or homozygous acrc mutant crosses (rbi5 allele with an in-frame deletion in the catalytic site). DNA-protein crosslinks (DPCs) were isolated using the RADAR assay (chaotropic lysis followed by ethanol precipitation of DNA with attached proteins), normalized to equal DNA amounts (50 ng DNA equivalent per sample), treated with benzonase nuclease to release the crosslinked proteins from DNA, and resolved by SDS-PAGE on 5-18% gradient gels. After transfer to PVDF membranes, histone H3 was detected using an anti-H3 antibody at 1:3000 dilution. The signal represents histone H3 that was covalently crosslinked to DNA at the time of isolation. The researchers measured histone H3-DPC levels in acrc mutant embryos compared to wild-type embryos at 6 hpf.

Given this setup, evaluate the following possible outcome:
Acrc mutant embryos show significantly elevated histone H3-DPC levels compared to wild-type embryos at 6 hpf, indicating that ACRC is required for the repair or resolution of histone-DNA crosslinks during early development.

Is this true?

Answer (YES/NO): YES